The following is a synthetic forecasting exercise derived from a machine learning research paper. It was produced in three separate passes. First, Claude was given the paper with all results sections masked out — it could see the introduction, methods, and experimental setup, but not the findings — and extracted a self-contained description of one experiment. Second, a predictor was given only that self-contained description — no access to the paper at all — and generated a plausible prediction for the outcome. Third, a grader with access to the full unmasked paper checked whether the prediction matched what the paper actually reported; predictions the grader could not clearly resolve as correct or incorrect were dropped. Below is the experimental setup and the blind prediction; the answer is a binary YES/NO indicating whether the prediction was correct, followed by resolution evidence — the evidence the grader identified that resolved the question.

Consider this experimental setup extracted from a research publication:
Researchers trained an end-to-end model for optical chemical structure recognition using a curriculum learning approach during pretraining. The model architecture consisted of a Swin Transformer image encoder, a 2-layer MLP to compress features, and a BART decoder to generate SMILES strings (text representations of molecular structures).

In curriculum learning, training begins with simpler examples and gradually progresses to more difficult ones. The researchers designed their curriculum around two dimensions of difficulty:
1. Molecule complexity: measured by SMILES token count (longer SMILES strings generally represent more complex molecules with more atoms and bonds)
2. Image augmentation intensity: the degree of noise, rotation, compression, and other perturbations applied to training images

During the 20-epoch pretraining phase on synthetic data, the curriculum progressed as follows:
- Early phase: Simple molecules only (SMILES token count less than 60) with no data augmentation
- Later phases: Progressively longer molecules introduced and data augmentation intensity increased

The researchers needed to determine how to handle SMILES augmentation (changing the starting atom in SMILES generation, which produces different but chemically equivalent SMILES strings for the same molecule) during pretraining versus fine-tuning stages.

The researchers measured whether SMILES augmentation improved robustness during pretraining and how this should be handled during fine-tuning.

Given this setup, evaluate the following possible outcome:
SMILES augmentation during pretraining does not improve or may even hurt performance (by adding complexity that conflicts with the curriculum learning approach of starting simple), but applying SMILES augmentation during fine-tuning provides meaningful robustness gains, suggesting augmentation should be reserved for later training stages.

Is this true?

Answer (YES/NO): NO